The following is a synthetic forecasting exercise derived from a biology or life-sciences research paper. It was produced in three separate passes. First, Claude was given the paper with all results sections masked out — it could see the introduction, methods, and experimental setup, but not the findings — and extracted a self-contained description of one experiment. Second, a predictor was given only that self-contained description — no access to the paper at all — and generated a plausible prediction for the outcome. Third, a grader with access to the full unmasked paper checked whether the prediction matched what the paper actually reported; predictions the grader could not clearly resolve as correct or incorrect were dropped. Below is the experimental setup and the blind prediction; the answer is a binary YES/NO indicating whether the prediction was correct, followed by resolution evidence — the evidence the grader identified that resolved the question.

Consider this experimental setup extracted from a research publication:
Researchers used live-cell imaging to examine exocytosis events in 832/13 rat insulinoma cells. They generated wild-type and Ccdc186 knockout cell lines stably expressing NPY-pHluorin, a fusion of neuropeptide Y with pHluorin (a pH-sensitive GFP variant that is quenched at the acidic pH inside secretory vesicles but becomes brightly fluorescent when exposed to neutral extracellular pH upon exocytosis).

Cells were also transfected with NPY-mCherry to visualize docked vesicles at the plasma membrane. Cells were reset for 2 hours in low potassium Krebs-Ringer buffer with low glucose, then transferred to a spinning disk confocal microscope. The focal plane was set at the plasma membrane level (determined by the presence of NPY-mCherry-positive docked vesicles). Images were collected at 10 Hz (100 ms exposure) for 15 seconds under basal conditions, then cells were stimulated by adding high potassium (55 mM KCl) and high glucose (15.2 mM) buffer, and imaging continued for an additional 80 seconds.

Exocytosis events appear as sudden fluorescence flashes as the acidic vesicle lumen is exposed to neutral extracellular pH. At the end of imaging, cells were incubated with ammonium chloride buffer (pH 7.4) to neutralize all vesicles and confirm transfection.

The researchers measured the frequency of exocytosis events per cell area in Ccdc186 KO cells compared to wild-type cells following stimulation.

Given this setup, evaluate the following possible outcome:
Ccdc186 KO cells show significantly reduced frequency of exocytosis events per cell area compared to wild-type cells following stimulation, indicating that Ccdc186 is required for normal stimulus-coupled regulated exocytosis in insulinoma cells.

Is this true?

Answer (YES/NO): YES